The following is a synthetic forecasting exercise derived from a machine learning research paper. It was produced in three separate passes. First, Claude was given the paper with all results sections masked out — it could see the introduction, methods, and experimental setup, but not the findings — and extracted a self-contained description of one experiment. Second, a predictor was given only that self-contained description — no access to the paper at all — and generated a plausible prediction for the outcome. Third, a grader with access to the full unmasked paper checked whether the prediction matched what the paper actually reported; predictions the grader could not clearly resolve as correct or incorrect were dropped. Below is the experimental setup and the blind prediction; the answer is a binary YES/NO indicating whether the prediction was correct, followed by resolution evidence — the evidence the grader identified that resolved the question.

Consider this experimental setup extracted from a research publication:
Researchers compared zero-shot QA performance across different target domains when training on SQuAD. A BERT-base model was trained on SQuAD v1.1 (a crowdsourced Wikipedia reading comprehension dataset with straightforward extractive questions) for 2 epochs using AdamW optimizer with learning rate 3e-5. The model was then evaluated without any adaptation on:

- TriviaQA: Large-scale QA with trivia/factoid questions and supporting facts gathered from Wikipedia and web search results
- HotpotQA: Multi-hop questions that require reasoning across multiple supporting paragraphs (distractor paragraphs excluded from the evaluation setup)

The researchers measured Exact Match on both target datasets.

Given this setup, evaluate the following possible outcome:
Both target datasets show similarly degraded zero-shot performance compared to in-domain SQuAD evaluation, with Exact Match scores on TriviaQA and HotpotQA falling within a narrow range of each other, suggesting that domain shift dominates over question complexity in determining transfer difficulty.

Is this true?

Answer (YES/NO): NO